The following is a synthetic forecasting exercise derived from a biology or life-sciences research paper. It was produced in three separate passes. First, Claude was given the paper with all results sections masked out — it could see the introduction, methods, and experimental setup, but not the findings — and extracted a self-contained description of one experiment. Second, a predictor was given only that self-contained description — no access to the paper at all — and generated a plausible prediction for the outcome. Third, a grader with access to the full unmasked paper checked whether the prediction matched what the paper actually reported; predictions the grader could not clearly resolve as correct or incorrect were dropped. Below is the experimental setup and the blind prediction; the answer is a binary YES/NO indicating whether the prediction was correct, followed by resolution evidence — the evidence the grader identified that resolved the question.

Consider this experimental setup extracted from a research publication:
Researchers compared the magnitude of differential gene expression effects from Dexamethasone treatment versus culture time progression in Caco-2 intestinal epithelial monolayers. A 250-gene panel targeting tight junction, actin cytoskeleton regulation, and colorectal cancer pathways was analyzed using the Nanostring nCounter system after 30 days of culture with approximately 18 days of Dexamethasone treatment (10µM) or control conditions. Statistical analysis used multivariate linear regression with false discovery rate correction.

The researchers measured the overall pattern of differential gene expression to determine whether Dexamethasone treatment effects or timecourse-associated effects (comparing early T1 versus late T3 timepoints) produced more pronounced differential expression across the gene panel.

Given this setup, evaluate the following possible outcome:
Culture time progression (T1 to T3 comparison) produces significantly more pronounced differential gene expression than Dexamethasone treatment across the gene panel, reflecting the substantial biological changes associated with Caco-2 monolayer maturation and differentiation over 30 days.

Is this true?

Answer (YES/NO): YES